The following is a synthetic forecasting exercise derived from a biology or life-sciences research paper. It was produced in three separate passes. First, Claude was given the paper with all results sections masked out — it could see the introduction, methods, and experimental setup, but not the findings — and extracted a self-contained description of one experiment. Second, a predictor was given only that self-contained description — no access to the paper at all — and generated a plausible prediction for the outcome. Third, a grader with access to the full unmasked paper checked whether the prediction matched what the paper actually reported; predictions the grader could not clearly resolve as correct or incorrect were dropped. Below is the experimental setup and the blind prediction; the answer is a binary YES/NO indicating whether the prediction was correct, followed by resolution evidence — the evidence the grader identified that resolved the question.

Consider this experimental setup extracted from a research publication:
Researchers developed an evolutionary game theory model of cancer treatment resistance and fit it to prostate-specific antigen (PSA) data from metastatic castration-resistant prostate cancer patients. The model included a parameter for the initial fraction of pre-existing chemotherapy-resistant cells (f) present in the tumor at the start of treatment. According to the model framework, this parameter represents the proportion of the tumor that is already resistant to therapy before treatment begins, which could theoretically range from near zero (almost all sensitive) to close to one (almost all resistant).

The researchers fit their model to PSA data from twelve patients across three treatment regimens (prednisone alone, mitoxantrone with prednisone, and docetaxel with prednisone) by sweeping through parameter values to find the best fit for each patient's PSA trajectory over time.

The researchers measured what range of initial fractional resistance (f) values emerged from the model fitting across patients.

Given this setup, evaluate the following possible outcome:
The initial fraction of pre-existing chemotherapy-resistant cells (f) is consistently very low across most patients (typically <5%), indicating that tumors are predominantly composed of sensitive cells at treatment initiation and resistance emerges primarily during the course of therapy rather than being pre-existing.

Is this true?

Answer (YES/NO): NO